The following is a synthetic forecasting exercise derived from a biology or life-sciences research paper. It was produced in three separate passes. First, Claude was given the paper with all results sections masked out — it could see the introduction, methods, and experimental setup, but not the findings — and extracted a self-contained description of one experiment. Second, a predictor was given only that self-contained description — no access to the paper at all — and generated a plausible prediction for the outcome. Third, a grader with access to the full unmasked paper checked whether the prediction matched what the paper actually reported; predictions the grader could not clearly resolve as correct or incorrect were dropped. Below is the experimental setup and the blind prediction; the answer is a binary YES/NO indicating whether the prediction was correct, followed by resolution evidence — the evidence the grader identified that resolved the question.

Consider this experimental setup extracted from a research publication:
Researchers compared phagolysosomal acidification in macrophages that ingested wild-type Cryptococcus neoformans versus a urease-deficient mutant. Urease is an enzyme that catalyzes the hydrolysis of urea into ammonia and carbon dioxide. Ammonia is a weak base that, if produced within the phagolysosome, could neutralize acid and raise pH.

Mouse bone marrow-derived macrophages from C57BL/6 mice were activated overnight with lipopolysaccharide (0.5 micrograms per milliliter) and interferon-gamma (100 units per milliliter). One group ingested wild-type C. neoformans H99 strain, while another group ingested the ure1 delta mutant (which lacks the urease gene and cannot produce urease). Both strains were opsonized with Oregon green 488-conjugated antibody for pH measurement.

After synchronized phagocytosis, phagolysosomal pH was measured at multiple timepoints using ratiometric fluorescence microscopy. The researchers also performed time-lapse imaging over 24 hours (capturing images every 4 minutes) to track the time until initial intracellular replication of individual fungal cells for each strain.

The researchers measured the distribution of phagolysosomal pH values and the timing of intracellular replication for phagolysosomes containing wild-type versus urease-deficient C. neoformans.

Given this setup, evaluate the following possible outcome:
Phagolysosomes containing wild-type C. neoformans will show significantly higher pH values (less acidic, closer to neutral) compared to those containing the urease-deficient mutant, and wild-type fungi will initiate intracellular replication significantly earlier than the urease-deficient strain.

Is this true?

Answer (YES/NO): NO